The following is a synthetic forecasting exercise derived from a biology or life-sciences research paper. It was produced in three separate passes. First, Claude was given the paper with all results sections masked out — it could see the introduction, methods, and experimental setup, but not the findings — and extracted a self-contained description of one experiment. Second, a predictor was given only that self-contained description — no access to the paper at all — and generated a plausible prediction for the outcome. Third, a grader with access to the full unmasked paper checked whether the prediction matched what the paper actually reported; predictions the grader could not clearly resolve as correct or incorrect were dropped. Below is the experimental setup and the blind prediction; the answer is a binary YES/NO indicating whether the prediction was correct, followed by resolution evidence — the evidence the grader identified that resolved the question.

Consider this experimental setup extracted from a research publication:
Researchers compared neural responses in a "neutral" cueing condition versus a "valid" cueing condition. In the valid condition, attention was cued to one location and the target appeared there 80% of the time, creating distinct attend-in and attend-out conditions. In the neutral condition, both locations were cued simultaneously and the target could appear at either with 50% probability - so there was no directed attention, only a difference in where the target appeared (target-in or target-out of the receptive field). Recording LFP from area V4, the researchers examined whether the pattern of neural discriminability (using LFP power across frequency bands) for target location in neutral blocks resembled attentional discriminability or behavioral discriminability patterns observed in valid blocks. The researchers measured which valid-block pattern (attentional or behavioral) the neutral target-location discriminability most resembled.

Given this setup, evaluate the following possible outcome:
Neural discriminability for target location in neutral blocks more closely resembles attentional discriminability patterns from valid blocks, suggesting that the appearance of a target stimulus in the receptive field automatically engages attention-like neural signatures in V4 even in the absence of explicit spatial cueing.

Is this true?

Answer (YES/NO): NO